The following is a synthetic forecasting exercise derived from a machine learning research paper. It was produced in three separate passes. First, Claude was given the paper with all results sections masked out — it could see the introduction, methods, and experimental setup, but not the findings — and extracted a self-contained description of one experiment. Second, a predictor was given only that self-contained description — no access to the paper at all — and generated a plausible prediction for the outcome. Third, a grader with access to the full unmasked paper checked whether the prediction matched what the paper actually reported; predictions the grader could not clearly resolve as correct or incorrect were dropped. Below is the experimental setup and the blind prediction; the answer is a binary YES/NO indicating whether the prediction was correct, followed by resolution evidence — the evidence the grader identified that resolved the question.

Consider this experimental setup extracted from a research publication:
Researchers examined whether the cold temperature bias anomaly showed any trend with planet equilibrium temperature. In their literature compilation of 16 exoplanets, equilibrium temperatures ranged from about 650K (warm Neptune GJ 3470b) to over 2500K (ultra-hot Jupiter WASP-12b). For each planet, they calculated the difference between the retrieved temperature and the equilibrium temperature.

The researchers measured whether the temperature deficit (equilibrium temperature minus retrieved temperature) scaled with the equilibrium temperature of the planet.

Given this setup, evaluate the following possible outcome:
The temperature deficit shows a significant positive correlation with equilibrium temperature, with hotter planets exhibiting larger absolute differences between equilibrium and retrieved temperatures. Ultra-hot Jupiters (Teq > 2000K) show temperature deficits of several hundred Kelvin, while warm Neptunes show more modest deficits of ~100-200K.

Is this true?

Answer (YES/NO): NO